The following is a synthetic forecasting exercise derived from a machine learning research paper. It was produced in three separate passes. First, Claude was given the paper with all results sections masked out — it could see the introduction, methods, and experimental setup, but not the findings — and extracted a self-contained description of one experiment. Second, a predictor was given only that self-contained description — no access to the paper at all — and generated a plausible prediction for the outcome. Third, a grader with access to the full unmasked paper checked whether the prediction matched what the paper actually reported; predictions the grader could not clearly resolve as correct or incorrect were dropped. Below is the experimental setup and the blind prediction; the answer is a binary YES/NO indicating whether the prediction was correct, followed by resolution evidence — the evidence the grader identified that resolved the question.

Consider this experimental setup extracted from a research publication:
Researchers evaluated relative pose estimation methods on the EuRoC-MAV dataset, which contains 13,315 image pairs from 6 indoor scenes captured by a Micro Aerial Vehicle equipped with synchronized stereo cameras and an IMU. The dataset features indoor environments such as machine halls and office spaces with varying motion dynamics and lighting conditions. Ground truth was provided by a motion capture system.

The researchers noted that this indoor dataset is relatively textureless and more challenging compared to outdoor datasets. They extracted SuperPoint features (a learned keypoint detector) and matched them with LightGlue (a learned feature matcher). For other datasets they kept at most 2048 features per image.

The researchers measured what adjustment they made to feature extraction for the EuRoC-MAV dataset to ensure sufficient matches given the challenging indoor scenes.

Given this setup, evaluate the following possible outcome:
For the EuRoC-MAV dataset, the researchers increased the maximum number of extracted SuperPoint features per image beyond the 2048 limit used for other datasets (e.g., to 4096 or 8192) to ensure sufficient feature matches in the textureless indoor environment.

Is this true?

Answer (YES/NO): YES